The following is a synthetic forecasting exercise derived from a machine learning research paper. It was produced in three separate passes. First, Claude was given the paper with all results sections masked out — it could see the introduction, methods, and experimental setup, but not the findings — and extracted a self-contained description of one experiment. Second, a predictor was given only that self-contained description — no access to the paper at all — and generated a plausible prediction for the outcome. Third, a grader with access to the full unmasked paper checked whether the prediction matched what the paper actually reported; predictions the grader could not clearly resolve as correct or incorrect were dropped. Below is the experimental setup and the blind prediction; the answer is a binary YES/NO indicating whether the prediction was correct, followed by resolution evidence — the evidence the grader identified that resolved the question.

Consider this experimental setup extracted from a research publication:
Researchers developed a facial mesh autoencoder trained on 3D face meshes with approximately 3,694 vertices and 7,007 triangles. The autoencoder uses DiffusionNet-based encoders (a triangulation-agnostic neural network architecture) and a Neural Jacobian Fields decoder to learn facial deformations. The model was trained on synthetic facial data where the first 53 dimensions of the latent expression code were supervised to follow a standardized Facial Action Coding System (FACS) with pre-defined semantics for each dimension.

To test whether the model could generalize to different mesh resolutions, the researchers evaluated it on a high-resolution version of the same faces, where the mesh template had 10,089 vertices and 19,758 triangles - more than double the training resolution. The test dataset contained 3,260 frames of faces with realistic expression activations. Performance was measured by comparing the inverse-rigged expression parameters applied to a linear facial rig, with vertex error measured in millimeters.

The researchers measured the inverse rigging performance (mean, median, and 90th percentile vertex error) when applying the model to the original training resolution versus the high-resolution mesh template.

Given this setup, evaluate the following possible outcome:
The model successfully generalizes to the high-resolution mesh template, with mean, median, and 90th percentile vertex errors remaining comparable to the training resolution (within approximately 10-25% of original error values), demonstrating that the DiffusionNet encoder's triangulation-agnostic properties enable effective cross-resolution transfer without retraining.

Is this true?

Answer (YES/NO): YES